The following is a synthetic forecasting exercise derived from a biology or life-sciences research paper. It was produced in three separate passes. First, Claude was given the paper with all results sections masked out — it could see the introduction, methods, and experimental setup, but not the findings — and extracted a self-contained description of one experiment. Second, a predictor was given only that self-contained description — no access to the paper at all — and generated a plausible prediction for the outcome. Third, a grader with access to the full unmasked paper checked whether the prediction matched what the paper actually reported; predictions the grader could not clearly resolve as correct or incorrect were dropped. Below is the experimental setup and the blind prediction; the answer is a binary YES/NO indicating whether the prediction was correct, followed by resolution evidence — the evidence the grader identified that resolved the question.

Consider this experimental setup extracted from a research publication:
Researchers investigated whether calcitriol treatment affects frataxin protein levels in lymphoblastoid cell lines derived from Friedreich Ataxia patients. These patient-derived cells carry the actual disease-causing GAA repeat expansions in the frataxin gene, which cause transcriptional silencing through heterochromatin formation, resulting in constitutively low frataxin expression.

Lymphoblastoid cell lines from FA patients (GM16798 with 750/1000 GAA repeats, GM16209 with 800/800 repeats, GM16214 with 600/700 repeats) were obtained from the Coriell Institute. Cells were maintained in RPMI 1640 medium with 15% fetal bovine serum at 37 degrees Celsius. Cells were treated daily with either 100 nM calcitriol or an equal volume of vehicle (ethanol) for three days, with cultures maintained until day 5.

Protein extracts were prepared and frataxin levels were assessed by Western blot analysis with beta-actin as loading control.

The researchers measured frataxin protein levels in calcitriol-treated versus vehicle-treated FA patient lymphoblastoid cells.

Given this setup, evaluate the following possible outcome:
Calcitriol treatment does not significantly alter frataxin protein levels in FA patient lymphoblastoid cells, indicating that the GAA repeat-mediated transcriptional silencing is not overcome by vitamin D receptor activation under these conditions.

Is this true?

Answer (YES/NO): NO